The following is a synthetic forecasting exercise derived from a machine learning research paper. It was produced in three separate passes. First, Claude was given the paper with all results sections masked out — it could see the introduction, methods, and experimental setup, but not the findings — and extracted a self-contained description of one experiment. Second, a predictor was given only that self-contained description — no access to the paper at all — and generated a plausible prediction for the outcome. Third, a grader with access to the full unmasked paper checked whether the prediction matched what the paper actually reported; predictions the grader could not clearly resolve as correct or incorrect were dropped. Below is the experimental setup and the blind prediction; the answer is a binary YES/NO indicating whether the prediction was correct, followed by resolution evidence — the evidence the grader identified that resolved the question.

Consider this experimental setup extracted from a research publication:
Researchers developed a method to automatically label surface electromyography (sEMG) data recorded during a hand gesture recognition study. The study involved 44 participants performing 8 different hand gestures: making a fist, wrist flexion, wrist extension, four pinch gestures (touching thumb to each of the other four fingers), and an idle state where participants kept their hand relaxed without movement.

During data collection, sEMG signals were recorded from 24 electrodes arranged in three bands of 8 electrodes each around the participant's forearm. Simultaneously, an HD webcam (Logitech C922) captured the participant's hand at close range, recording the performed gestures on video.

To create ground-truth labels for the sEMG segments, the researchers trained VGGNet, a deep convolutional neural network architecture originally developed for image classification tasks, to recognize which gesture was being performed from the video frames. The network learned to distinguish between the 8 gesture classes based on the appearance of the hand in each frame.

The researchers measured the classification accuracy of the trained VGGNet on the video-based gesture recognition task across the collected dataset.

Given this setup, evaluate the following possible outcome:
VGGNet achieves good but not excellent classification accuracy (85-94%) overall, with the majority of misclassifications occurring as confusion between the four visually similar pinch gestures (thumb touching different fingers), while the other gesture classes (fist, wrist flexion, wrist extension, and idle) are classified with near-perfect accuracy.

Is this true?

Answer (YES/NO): NO